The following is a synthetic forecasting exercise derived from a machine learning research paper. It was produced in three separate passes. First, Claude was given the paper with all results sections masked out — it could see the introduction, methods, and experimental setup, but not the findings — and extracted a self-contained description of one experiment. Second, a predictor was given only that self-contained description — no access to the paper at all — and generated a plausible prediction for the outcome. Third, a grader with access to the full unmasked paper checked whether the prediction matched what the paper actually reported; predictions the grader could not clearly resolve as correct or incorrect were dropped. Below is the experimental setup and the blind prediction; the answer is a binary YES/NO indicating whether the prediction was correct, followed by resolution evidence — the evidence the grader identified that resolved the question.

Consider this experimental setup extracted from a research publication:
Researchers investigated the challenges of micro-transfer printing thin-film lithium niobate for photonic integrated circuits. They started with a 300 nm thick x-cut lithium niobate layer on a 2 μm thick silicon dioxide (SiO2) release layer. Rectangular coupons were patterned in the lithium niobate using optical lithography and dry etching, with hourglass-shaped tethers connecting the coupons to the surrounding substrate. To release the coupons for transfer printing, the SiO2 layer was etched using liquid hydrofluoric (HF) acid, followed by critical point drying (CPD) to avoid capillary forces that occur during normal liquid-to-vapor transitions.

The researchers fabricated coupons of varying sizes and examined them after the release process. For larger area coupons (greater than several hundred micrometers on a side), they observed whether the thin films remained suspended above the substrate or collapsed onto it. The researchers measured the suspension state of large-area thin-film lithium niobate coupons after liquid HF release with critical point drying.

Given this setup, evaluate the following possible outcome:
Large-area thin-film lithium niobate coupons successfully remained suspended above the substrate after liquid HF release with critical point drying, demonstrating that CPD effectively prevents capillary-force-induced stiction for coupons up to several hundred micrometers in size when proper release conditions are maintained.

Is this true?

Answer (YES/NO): NO